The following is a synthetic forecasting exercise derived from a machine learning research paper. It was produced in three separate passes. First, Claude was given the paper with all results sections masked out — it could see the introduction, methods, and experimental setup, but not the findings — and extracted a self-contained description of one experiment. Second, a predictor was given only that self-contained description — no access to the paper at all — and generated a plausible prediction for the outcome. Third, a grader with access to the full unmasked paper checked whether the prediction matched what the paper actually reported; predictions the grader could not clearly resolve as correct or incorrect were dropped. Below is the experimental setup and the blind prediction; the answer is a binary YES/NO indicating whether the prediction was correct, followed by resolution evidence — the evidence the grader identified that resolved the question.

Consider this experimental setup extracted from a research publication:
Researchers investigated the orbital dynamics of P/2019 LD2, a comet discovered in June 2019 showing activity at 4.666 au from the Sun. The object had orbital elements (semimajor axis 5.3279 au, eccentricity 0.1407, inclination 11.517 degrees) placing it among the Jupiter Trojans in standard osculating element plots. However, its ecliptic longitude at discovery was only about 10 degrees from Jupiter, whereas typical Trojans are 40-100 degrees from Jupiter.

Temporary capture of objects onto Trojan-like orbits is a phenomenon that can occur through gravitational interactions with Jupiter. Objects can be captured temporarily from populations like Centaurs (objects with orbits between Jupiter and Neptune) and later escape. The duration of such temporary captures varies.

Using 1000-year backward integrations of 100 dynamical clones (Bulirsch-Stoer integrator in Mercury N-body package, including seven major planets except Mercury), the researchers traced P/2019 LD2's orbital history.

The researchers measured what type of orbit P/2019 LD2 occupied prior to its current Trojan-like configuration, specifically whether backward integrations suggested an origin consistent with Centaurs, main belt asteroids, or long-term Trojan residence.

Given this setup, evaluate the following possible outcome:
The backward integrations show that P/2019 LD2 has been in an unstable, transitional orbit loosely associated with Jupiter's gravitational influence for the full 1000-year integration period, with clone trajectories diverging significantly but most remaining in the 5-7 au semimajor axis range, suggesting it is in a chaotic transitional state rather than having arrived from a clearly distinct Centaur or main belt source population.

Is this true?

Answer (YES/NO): NO